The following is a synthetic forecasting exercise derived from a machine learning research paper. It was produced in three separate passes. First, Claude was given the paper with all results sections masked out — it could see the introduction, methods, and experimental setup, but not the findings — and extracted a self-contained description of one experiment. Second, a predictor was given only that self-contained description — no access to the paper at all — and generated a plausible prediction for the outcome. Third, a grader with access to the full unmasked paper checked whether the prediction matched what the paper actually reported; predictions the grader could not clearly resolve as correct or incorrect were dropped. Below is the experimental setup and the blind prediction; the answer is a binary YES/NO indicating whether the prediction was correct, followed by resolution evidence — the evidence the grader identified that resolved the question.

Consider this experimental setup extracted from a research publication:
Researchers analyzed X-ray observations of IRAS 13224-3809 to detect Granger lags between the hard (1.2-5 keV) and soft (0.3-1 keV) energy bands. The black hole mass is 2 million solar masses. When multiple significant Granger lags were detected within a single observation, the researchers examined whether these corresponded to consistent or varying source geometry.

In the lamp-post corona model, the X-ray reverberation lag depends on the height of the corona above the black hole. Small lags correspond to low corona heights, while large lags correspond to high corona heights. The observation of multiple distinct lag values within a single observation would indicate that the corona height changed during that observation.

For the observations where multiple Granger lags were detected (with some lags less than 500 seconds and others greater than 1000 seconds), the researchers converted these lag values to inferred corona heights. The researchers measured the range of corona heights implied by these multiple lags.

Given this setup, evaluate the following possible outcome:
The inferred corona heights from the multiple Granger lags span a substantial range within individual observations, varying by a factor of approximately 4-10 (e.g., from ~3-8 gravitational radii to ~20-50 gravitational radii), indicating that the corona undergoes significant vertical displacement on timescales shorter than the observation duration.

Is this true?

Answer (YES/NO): NO